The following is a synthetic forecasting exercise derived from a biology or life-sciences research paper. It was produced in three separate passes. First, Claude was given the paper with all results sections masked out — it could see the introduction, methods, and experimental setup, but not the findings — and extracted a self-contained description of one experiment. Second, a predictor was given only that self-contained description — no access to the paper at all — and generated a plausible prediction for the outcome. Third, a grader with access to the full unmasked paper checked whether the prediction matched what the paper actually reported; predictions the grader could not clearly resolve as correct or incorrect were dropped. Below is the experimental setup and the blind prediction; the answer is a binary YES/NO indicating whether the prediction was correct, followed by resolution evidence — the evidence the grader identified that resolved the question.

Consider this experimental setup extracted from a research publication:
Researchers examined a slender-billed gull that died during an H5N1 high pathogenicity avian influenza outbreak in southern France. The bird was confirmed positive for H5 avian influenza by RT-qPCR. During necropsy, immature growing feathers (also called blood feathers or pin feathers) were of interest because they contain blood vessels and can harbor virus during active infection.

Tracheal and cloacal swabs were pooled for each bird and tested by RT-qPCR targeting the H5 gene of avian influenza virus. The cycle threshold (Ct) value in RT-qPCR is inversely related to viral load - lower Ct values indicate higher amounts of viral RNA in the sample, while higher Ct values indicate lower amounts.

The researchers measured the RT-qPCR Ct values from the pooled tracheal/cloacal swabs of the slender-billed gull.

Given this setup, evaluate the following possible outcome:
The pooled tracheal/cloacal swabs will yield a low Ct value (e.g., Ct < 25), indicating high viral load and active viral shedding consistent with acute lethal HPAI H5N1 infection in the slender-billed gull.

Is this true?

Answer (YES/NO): NO